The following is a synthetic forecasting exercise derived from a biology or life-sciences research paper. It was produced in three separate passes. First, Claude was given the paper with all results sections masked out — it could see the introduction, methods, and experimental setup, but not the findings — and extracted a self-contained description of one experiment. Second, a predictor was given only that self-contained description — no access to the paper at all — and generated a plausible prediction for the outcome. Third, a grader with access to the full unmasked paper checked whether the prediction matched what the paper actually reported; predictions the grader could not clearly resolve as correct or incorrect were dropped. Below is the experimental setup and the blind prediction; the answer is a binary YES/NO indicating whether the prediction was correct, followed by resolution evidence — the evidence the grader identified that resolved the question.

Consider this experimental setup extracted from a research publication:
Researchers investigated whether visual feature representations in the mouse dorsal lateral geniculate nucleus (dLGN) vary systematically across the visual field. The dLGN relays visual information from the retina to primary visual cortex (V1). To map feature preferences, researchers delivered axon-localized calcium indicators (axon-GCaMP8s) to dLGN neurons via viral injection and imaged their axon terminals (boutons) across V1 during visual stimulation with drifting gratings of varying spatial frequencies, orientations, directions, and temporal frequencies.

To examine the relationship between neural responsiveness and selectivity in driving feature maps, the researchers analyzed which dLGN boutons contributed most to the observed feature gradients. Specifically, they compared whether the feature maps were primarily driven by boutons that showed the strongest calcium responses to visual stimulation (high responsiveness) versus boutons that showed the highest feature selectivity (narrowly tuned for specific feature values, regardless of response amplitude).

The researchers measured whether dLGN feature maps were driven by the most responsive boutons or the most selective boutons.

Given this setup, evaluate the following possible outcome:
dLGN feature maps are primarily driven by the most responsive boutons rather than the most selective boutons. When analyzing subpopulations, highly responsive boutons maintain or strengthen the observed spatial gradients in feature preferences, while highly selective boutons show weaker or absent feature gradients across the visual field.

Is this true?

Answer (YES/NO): YES